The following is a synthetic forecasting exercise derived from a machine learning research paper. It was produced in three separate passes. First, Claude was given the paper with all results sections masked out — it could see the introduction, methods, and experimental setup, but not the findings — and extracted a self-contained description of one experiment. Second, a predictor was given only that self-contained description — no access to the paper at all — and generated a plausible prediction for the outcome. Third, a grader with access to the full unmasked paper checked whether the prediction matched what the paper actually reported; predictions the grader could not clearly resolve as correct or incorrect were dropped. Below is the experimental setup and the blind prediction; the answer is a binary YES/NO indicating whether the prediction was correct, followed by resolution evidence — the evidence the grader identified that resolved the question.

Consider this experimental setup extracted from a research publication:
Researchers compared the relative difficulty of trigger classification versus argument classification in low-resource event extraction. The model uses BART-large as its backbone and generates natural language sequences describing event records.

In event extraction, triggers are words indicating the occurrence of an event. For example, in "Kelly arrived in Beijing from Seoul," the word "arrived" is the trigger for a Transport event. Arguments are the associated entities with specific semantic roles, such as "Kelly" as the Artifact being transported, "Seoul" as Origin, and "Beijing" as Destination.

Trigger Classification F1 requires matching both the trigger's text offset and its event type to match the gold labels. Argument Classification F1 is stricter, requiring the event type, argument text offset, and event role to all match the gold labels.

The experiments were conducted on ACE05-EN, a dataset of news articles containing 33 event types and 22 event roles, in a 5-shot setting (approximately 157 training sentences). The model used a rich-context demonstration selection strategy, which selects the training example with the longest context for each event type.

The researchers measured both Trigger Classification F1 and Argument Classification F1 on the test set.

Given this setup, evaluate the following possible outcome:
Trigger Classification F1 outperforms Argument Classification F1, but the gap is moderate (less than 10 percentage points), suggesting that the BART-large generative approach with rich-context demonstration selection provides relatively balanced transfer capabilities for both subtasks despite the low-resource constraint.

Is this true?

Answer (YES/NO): NO